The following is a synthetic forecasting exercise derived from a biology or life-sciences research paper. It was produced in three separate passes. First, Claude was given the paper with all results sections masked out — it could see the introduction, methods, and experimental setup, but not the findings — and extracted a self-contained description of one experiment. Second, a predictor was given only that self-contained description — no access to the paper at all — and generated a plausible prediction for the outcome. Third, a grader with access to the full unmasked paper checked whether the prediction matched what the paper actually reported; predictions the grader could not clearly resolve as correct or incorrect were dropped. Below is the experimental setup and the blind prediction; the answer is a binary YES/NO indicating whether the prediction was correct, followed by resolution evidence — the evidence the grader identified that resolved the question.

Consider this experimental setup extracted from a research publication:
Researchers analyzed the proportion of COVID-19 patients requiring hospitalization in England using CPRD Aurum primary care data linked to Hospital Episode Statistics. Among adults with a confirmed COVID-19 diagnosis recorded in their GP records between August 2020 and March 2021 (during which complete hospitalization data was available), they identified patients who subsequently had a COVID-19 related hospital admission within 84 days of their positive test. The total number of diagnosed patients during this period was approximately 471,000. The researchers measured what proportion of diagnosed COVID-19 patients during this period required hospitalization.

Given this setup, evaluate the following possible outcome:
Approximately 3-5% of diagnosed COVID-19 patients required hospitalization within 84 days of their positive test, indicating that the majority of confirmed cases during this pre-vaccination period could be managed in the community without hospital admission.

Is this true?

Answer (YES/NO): NO